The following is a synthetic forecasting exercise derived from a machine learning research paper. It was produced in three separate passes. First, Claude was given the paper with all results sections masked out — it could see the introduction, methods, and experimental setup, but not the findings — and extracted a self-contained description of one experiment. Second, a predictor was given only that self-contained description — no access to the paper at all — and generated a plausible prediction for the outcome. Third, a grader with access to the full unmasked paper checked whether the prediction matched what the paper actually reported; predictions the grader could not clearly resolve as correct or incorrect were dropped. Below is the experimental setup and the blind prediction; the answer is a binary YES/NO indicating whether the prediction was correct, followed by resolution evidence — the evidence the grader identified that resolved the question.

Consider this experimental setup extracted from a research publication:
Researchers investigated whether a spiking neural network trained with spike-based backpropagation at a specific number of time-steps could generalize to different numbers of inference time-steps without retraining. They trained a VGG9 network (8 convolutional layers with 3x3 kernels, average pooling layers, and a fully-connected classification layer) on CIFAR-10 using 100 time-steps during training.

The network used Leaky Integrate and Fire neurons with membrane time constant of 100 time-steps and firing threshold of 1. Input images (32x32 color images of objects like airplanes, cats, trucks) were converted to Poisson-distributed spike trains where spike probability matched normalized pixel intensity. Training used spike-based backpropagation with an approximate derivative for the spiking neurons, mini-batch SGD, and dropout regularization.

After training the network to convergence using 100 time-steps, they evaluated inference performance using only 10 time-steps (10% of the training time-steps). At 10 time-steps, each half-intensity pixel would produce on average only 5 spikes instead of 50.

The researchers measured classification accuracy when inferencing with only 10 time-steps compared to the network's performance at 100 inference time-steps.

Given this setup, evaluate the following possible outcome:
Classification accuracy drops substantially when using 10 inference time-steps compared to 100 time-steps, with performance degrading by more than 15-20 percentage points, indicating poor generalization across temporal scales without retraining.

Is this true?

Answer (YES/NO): NO